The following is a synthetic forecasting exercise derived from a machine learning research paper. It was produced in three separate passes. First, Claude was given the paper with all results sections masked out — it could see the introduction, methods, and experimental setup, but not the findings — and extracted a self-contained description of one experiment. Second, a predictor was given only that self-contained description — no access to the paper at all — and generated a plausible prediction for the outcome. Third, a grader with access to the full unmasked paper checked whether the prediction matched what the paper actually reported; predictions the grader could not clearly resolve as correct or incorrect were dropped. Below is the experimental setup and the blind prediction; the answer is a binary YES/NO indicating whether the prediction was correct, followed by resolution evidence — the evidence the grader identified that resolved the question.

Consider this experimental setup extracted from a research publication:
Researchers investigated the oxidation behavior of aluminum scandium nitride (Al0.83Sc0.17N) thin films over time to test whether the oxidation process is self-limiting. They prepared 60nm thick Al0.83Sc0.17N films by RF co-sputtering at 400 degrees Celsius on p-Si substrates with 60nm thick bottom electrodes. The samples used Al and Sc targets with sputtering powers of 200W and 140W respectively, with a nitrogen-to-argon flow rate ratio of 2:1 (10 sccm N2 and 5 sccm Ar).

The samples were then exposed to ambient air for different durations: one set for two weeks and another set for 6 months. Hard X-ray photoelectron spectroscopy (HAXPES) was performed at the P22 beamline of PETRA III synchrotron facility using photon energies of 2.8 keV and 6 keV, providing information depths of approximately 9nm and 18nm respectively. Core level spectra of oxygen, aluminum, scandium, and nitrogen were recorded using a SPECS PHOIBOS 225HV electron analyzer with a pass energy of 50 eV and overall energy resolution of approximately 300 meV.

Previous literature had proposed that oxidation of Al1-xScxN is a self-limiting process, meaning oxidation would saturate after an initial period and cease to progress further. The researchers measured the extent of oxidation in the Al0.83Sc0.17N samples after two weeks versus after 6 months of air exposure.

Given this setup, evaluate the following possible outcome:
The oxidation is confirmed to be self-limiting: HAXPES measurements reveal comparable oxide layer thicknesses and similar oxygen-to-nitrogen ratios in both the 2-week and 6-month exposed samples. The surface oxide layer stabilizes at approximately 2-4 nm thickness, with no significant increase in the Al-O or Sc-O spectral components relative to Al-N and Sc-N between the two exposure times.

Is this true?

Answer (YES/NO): NO